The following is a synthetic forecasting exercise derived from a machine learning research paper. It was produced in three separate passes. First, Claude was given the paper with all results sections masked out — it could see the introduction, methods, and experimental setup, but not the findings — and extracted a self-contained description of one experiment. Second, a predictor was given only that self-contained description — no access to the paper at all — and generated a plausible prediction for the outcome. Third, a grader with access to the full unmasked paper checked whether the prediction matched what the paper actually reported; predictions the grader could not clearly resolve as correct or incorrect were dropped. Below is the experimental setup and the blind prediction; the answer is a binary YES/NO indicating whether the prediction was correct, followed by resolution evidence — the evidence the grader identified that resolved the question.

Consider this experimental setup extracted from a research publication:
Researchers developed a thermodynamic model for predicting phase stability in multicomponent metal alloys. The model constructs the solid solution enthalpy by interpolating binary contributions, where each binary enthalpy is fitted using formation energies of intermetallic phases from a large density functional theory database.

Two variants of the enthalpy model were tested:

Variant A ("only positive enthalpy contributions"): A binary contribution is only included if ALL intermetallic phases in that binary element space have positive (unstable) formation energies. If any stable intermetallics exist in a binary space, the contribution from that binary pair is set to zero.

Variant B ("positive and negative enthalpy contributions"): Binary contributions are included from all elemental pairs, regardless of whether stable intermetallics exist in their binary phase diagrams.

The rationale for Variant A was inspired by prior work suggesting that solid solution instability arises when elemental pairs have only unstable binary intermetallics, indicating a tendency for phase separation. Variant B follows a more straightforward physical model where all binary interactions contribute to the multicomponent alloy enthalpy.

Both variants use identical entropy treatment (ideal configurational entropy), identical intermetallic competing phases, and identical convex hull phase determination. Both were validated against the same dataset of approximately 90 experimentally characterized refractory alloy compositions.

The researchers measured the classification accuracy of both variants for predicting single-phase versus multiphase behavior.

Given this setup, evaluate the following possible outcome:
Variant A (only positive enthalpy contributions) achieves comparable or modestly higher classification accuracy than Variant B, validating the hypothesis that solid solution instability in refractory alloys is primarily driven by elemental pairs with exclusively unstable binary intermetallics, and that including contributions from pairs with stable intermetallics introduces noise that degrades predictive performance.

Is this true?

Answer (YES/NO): NO